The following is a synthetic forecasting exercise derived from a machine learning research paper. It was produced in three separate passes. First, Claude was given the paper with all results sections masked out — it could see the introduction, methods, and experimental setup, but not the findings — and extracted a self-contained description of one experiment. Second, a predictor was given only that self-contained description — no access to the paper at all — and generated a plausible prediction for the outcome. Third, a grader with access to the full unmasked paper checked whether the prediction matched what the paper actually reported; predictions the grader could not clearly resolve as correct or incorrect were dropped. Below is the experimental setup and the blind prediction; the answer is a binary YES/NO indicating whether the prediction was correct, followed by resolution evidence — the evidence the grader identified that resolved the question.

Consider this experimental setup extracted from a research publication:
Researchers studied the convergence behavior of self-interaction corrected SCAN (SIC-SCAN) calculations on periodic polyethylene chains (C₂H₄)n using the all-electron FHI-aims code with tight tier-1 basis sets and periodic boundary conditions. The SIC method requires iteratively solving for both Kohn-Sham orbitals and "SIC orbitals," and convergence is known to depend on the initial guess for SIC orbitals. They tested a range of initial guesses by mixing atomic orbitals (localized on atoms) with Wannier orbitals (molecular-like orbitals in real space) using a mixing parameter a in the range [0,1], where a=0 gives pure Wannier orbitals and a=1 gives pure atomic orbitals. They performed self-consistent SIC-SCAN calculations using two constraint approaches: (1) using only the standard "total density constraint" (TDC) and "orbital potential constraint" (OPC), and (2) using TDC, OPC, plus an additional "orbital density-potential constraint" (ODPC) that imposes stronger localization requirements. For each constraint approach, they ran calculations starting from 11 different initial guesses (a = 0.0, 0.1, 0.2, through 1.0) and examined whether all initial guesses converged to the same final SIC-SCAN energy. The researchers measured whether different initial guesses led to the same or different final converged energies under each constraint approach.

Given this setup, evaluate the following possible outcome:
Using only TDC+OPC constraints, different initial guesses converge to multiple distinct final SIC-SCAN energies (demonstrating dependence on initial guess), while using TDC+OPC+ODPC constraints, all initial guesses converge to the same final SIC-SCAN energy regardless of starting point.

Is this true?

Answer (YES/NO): YES